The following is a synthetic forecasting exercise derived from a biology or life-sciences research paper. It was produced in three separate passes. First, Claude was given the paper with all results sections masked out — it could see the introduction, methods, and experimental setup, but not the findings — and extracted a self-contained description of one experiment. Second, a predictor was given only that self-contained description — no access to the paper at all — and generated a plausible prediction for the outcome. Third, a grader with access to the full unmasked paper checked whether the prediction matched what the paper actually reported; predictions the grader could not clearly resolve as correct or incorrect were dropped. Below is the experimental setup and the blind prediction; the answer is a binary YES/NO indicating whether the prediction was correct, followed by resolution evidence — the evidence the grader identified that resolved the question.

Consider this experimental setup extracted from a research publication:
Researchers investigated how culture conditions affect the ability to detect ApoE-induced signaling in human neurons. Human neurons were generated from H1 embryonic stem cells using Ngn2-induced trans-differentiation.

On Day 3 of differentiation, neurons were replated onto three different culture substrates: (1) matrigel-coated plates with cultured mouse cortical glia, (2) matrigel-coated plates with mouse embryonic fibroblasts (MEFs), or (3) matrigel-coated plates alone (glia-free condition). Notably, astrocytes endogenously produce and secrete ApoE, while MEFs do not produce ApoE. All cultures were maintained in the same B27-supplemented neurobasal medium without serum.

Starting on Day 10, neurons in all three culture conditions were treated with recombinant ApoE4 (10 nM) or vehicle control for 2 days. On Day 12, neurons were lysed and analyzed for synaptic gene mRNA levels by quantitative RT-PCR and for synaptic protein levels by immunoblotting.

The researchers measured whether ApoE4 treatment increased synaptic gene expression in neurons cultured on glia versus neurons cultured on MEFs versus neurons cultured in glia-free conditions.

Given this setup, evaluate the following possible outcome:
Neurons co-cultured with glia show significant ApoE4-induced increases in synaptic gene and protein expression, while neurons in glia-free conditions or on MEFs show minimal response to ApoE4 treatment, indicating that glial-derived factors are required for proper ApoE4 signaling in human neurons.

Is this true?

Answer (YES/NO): NO